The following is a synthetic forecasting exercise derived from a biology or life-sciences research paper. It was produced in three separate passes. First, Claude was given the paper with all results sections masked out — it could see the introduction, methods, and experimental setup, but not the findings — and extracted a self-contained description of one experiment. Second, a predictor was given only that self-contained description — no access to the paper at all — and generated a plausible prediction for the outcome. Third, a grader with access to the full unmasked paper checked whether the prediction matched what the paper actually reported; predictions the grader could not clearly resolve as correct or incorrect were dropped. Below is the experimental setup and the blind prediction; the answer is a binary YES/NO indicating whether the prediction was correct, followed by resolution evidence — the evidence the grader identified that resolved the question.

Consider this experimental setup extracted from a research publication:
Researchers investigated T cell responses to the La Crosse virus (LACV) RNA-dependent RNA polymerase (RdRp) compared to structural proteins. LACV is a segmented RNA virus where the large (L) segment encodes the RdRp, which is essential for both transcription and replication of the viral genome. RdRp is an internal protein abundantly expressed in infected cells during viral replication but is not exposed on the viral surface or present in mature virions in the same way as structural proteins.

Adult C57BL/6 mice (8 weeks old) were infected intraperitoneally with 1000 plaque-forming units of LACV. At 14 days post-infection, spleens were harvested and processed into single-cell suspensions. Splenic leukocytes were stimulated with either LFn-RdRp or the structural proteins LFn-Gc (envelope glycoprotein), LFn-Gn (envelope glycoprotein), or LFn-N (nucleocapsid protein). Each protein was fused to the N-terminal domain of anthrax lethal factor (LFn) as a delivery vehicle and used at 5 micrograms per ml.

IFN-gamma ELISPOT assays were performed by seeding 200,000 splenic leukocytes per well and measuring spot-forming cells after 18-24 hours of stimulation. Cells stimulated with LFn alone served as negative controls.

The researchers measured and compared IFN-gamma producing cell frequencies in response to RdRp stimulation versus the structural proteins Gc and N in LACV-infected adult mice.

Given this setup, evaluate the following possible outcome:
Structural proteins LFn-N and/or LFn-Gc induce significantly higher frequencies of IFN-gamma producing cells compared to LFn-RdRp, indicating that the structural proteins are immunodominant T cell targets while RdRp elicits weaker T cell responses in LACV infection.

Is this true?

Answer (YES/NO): YES